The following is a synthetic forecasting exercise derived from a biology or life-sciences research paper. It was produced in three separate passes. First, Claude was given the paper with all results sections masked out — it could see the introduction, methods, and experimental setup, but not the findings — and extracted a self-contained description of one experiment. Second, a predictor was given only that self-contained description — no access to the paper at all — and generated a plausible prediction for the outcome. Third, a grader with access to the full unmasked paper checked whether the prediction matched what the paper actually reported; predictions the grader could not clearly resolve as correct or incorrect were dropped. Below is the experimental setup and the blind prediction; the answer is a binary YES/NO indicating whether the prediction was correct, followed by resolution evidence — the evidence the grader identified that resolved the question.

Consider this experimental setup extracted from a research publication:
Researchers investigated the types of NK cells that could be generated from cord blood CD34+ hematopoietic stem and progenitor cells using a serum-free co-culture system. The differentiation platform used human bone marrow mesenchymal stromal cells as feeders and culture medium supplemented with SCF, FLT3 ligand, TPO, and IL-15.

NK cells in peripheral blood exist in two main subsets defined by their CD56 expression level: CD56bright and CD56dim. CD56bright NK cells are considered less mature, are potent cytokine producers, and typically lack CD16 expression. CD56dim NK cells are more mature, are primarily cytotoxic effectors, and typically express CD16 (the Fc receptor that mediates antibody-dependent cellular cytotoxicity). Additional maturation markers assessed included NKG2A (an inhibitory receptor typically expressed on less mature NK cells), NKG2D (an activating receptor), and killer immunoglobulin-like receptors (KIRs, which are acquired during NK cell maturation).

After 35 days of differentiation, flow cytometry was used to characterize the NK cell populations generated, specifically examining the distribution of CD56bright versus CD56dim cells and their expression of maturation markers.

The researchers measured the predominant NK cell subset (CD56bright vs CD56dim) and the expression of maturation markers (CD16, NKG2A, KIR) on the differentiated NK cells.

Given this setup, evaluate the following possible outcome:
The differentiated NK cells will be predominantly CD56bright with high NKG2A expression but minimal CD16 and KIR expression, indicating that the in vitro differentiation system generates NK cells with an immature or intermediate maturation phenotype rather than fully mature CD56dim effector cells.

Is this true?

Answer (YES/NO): NO